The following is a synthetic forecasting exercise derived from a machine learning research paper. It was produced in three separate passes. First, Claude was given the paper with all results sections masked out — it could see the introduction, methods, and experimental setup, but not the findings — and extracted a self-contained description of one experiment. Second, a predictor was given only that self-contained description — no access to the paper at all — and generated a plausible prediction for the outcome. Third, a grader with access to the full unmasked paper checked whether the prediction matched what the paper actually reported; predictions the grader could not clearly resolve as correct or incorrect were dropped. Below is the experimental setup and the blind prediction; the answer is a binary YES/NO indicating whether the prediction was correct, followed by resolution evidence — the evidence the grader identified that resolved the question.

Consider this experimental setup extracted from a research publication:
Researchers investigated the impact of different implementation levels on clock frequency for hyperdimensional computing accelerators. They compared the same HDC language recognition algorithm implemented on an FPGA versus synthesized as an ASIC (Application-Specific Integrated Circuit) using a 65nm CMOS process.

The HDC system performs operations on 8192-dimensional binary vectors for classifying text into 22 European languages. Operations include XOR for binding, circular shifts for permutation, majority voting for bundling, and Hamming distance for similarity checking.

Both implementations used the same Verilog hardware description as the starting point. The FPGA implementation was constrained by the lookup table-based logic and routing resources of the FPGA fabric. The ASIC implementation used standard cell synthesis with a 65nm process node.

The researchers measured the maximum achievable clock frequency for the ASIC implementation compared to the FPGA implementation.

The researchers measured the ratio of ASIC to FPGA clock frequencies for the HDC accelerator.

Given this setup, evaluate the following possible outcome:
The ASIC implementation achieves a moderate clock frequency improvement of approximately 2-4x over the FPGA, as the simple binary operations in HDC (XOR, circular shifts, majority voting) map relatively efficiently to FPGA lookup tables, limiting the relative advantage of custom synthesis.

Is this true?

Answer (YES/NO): NO